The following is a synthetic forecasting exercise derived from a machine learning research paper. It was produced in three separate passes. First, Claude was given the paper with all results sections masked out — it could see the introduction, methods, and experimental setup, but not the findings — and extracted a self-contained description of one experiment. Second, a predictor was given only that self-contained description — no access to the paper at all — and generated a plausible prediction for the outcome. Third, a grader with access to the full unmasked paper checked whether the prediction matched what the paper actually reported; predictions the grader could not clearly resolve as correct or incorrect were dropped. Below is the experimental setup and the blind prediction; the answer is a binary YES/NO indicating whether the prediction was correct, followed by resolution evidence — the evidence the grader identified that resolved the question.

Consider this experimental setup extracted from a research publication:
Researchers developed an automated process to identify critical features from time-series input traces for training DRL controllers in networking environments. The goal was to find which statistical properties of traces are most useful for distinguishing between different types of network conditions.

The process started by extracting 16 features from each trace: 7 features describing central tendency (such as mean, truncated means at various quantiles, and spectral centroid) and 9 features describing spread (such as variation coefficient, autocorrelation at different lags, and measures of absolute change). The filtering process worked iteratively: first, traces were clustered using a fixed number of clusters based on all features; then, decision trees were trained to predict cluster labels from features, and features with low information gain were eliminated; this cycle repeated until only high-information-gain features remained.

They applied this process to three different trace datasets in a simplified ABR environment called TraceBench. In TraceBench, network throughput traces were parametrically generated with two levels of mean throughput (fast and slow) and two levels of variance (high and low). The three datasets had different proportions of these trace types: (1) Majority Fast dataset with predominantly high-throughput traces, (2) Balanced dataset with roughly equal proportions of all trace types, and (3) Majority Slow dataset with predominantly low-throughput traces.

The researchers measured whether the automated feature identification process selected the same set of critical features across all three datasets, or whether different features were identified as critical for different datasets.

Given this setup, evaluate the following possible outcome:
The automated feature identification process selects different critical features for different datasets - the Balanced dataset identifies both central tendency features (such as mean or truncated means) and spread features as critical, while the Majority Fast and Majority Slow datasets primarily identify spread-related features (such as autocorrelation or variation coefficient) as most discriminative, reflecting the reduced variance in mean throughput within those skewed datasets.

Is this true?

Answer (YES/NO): NO